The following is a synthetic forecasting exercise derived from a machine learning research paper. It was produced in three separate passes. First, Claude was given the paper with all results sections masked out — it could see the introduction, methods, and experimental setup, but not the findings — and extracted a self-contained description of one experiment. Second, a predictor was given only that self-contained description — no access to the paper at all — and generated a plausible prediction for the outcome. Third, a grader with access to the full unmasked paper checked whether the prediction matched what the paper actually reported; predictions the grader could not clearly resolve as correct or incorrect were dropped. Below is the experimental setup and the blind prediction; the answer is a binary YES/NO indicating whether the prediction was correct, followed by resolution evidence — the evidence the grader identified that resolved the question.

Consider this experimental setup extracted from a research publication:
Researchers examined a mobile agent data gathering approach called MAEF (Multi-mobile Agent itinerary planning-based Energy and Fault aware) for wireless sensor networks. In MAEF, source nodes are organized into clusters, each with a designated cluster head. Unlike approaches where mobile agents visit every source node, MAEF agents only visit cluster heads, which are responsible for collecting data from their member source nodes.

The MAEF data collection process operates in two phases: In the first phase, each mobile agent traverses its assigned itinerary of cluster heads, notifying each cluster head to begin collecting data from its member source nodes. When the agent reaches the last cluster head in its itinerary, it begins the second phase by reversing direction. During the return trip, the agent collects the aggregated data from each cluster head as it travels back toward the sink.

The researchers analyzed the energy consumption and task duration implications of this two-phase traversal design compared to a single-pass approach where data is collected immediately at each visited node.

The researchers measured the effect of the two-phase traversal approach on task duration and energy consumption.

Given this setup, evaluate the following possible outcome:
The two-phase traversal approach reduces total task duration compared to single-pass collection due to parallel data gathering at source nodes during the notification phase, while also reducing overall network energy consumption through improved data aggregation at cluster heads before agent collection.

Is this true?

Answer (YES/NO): NO